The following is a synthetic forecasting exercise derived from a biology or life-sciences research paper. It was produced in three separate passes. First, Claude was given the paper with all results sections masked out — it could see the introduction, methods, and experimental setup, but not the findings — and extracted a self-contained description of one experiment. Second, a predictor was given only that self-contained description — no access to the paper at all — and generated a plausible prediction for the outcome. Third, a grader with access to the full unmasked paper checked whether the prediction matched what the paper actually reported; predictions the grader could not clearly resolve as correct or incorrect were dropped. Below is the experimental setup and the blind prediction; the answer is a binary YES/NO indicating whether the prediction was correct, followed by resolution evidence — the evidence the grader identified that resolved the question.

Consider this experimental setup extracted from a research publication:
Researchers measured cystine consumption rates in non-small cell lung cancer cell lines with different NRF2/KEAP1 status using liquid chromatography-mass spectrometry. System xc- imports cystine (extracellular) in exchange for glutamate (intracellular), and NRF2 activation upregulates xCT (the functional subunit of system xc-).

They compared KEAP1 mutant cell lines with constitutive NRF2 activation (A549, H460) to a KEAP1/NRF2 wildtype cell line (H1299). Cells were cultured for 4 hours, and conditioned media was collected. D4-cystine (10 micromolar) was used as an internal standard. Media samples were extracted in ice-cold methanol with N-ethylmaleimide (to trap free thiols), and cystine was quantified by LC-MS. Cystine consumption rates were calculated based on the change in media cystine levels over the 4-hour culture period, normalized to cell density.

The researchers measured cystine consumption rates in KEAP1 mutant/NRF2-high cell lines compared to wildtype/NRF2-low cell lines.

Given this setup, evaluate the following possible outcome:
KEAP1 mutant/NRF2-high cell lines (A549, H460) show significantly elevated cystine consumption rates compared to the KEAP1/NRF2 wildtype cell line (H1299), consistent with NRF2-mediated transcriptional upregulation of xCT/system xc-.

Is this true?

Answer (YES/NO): YES